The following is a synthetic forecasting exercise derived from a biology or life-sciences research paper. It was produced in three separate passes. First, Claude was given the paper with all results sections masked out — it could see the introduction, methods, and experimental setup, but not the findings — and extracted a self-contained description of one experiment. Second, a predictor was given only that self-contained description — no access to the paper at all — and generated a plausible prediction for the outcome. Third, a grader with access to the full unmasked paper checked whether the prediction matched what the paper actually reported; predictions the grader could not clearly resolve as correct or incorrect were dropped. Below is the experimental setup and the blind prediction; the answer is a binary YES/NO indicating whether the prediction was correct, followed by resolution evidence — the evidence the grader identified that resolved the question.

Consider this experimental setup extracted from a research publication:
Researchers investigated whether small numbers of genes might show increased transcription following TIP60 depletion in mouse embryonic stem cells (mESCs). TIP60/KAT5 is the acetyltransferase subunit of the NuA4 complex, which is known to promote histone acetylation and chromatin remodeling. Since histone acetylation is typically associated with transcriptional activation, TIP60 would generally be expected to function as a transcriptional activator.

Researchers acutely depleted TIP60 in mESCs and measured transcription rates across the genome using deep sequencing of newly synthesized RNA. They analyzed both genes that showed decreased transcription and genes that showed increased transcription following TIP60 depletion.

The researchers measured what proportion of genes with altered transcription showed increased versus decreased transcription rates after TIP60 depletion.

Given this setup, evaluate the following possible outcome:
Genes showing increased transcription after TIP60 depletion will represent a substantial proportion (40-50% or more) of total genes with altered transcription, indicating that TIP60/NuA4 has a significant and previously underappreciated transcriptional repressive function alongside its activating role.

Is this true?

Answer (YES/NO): NO